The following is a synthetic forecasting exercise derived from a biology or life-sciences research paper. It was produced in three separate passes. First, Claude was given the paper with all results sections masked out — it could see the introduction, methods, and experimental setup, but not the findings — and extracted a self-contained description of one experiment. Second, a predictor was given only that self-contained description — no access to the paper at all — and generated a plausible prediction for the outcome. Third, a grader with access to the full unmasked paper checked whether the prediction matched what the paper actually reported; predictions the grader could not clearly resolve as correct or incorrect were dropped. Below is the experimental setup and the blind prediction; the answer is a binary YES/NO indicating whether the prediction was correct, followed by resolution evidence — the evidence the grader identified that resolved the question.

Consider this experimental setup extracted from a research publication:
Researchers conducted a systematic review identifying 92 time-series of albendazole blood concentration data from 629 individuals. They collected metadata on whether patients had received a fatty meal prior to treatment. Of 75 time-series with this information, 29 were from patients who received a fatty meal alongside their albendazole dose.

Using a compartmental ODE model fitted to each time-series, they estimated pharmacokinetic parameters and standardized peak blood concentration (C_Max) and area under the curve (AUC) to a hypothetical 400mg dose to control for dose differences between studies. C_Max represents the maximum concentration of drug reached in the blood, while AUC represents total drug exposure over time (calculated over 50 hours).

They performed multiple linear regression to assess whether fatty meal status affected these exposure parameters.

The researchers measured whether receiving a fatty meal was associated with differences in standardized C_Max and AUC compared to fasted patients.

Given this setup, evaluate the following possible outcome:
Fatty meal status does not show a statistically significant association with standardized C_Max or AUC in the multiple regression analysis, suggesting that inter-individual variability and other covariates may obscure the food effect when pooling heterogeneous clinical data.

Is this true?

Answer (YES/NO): NO